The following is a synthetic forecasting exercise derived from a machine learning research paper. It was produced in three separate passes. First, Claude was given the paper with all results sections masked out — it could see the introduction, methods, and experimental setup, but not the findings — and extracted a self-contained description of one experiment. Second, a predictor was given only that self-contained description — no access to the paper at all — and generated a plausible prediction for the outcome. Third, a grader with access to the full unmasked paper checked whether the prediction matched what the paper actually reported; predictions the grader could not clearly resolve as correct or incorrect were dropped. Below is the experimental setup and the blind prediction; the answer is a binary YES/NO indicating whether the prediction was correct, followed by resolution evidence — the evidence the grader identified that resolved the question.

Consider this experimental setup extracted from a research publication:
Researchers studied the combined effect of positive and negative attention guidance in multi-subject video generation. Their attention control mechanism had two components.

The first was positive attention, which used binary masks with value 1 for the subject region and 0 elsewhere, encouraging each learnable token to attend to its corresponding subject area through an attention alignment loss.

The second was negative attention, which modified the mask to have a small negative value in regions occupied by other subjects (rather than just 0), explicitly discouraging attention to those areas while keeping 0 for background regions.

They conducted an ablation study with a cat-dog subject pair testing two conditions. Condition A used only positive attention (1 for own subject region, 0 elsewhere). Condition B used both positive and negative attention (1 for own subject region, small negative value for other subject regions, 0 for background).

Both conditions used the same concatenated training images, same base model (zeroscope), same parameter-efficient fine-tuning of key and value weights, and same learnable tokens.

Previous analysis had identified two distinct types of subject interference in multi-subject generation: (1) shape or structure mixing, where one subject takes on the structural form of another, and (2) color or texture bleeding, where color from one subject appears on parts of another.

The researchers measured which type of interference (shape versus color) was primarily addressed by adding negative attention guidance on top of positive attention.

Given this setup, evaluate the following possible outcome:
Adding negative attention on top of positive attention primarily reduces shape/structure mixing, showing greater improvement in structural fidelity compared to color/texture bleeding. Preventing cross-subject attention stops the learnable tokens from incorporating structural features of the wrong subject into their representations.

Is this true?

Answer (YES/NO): NO